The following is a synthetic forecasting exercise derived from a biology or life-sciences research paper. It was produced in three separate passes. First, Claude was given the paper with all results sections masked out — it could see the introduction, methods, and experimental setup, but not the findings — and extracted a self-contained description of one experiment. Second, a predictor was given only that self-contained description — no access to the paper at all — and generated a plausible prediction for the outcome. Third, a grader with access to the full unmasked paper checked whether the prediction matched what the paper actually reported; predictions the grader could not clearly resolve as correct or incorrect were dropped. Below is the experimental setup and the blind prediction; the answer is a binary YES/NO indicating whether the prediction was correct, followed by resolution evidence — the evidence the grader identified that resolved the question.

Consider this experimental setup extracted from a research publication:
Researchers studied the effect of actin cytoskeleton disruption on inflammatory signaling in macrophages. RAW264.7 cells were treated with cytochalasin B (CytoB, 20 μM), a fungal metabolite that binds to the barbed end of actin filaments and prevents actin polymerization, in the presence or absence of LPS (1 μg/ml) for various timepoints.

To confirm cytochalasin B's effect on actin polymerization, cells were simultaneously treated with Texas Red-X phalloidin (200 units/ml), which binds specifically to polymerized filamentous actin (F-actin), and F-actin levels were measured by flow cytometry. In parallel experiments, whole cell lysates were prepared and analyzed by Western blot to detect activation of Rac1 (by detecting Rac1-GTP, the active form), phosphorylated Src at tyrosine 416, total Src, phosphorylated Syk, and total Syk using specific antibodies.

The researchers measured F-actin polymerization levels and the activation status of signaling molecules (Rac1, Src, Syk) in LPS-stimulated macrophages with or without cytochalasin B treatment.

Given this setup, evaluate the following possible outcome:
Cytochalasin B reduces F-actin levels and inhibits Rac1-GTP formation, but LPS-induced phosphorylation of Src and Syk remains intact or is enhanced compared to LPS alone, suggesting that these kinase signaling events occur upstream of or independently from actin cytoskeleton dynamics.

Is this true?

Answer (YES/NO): NO